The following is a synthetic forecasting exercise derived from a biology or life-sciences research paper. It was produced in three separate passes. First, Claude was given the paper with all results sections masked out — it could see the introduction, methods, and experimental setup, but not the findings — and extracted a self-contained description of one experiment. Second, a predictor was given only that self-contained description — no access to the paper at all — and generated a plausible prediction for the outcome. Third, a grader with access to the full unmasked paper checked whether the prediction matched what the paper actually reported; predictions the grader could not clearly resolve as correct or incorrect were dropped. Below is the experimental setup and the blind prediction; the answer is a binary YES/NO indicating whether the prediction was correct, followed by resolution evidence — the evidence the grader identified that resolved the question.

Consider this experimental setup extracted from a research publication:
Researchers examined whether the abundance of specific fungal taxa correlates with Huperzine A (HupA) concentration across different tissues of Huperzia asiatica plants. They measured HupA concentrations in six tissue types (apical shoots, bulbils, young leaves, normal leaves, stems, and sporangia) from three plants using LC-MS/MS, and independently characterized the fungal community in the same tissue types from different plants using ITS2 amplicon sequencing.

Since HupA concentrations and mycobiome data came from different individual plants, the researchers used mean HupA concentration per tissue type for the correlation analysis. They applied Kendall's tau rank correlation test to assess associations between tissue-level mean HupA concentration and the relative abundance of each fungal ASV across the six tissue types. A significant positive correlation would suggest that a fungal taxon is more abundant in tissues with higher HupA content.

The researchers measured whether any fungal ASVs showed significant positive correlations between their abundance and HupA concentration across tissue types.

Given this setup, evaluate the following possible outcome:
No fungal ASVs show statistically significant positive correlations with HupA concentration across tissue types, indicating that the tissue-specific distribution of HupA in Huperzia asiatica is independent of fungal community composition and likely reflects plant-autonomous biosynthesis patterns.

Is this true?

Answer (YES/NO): NO